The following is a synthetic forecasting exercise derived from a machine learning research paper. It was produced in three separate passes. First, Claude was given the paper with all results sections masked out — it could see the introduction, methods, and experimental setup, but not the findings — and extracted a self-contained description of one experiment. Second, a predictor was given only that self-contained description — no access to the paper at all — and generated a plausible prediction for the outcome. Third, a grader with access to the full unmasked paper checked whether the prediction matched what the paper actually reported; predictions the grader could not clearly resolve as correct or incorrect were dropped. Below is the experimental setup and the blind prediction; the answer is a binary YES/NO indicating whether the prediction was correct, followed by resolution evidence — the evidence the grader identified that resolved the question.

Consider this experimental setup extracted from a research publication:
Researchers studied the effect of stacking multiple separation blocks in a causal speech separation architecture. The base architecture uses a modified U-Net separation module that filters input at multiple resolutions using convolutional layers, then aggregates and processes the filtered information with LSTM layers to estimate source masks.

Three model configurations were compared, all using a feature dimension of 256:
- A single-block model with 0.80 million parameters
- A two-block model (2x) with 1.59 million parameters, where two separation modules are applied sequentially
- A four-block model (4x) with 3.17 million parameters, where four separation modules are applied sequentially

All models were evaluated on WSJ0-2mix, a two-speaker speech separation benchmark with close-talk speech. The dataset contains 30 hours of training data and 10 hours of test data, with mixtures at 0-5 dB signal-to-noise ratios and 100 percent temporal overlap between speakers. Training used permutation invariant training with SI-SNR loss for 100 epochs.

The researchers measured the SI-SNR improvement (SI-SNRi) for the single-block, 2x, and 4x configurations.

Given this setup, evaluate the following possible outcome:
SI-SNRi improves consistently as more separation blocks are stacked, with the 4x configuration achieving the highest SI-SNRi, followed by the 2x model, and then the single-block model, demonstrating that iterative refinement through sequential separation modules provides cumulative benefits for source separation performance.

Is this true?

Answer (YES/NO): YES